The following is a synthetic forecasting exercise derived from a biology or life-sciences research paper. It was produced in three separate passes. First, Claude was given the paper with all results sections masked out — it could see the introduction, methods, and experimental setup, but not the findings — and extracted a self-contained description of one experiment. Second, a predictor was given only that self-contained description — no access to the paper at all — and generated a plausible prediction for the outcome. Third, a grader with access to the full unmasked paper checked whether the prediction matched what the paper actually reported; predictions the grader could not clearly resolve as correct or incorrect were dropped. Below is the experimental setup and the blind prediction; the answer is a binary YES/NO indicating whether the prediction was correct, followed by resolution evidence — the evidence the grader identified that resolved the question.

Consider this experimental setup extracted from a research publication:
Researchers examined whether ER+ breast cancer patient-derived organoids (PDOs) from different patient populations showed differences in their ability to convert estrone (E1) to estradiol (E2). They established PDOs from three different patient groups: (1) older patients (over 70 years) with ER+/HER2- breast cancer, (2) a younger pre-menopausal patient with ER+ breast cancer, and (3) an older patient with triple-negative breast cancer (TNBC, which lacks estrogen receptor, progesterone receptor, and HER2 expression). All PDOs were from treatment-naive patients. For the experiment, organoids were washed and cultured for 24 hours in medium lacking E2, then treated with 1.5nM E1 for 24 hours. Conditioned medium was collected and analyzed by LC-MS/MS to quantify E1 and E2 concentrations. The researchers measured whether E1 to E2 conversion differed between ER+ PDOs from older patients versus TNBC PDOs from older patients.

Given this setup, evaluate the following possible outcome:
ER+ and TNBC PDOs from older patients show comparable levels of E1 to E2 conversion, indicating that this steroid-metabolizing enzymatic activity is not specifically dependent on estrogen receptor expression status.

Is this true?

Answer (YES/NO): NO